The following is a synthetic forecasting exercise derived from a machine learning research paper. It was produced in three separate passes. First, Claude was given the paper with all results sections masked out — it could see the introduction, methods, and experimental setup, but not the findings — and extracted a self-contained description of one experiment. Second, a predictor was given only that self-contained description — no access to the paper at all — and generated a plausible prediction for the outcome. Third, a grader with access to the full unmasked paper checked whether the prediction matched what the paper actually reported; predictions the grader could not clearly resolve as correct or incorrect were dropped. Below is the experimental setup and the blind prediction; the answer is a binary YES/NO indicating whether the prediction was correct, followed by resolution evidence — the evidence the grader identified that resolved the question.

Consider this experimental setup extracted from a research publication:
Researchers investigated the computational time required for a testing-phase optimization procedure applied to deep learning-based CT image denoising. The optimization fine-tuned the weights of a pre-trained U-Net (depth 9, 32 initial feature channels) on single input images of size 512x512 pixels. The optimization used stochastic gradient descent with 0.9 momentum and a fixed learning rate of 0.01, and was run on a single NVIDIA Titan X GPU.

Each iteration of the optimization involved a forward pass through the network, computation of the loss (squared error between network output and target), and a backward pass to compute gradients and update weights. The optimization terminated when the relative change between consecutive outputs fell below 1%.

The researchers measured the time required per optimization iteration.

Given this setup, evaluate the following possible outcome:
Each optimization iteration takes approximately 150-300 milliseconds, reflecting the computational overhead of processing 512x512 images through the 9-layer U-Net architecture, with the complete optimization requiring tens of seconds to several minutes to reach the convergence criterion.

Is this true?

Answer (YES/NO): NO